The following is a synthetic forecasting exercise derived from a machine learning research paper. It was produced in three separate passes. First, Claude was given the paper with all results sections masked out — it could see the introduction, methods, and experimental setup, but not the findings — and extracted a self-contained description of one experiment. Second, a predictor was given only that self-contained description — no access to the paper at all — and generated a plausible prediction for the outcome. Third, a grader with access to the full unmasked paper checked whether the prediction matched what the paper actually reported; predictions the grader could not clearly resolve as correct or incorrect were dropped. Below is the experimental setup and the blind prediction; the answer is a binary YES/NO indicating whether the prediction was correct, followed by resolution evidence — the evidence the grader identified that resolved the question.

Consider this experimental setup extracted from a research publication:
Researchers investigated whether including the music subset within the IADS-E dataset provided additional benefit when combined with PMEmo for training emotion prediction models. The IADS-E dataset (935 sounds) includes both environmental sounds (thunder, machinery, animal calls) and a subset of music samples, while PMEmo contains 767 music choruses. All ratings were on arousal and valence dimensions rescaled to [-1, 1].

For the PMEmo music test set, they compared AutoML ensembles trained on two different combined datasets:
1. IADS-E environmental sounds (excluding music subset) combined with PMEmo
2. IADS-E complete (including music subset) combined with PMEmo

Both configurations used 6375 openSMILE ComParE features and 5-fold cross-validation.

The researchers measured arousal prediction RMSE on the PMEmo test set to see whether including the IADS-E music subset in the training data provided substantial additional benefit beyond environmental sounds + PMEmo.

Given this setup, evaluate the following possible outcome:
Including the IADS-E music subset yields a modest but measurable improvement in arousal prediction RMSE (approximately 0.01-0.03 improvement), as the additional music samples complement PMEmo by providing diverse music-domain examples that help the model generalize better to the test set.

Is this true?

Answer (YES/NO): NO